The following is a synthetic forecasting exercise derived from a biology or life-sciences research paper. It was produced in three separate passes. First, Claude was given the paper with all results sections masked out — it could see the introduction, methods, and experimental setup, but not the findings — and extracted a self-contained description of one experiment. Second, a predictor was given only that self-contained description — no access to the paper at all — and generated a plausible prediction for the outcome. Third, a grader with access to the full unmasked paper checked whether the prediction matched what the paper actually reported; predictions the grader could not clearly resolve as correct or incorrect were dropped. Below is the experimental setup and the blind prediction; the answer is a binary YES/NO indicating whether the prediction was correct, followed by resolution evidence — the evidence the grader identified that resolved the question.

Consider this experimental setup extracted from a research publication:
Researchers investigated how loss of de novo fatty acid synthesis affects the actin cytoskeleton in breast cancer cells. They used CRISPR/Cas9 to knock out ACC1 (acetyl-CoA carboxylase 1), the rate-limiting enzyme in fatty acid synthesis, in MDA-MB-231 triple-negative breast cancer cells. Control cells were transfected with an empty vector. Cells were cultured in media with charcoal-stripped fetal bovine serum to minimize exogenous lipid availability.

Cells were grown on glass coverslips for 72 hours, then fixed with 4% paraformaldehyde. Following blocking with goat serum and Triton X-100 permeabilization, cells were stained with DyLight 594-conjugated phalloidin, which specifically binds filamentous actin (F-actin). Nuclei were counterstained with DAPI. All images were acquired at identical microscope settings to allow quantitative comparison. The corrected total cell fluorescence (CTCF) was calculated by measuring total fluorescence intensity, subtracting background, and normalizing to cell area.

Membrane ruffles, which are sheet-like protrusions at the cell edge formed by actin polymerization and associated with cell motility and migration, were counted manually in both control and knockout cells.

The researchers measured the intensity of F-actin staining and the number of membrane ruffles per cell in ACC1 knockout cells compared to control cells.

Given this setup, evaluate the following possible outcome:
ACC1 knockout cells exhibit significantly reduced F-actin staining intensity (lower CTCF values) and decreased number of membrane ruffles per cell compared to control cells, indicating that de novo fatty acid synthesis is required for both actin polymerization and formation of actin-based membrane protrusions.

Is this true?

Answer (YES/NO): NO